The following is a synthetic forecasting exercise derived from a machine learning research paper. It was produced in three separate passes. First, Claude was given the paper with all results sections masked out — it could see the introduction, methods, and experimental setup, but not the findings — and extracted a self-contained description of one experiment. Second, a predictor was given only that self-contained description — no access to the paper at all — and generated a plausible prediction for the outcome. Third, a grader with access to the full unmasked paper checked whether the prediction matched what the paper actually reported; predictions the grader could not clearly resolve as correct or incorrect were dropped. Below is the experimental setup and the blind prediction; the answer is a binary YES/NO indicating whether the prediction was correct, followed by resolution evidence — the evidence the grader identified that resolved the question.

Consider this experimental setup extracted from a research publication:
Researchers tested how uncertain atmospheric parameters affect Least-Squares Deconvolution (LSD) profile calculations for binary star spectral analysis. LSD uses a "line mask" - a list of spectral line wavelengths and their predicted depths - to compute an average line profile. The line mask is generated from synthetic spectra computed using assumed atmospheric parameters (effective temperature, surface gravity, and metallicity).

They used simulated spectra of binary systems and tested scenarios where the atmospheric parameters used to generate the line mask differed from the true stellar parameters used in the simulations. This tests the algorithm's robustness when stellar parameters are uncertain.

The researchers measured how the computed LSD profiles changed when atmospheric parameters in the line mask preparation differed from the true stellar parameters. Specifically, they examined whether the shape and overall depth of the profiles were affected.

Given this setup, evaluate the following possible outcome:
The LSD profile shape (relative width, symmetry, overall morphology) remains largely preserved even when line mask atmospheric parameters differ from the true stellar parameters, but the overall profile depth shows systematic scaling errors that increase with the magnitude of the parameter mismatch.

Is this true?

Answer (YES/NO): YES